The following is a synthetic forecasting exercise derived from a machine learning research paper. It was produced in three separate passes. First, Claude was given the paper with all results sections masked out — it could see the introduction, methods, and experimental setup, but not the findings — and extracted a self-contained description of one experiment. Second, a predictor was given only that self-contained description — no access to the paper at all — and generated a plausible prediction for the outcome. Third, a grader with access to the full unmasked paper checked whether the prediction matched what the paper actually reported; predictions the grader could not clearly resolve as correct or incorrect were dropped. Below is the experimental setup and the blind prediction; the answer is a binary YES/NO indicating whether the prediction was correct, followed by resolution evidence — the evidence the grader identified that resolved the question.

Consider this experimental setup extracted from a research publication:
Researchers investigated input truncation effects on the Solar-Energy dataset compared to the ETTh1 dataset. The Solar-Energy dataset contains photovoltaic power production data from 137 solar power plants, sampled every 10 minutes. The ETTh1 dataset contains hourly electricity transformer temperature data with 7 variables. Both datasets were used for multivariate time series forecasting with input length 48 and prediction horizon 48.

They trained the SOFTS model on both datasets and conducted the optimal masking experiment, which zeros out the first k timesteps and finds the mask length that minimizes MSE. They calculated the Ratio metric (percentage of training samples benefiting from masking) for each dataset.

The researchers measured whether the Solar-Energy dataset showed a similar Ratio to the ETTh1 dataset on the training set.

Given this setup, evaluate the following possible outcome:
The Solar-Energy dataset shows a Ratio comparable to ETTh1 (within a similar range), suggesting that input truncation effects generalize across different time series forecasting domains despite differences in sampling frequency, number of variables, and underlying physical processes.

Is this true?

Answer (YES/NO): NO